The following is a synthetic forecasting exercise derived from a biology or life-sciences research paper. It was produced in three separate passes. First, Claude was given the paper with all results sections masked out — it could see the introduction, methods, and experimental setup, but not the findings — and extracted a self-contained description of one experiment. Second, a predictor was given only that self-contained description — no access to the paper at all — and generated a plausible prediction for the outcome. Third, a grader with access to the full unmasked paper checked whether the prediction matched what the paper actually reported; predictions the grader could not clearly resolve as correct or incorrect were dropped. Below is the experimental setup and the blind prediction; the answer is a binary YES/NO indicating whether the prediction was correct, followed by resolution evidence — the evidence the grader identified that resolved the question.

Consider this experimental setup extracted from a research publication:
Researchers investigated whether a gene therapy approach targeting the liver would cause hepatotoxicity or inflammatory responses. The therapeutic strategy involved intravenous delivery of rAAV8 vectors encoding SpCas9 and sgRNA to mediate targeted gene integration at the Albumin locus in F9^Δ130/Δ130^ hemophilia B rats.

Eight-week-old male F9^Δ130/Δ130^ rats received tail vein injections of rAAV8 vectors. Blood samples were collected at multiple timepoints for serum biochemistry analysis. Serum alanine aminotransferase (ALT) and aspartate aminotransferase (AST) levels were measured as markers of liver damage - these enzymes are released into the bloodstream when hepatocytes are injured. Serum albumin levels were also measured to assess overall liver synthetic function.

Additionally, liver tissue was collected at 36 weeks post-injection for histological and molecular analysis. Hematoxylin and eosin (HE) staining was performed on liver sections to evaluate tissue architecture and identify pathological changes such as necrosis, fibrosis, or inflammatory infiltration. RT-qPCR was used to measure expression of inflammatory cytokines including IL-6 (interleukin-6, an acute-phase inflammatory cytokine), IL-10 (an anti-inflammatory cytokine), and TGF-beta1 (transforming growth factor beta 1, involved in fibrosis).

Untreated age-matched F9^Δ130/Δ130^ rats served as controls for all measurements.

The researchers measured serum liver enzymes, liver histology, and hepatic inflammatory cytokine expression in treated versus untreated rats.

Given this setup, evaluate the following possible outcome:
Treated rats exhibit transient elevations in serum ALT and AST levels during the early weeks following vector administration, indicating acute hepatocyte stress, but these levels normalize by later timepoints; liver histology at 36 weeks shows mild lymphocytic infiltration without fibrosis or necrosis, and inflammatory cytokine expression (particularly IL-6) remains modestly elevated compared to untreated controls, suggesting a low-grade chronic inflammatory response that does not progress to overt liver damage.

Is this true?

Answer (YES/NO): NO